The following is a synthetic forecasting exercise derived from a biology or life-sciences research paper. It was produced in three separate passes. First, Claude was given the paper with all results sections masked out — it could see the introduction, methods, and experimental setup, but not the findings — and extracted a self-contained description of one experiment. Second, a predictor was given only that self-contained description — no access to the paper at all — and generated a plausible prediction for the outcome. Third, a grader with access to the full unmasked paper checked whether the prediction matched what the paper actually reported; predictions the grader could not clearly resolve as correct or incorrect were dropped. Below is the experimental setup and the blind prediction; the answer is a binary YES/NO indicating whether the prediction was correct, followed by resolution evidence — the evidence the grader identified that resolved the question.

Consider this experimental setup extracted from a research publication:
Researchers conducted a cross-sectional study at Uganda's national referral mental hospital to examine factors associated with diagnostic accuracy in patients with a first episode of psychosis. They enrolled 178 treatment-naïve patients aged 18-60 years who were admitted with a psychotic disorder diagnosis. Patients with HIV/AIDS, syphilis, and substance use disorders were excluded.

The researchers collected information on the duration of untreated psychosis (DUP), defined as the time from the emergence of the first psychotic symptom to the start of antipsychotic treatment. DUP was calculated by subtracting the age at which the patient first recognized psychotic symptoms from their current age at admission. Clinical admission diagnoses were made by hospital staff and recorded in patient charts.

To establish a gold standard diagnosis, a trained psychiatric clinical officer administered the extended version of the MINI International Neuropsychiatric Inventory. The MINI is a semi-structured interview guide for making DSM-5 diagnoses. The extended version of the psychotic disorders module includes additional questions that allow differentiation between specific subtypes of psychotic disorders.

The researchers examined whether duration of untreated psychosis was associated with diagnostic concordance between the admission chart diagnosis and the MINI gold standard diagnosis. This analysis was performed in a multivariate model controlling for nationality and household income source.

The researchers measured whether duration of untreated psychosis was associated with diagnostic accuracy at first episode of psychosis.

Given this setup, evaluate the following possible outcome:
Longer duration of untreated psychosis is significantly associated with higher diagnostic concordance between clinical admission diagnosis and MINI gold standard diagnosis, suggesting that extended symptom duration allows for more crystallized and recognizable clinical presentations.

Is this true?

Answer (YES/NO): YES